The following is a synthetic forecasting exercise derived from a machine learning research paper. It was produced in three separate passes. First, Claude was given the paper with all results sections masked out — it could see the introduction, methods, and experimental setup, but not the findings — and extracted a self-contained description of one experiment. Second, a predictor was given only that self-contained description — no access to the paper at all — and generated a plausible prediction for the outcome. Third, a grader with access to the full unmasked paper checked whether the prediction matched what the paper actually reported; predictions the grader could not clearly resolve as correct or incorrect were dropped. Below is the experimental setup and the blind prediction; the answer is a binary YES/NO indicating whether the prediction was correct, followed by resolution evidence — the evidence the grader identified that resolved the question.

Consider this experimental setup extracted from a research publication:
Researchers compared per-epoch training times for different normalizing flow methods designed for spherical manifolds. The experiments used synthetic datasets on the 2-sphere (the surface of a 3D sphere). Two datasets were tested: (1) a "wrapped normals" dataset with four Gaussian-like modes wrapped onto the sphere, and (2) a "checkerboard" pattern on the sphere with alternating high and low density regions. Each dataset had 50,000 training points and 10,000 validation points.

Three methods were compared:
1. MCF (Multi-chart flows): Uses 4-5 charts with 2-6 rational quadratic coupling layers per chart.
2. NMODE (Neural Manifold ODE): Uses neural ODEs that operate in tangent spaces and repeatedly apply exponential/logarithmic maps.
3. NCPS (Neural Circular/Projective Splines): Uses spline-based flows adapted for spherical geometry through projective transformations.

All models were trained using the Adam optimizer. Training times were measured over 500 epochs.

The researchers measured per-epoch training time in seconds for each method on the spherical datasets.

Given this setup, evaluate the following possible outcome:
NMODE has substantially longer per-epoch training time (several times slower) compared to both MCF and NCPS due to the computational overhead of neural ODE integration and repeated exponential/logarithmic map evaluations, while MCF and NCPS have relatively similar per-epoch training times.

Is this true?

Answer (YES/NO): NO